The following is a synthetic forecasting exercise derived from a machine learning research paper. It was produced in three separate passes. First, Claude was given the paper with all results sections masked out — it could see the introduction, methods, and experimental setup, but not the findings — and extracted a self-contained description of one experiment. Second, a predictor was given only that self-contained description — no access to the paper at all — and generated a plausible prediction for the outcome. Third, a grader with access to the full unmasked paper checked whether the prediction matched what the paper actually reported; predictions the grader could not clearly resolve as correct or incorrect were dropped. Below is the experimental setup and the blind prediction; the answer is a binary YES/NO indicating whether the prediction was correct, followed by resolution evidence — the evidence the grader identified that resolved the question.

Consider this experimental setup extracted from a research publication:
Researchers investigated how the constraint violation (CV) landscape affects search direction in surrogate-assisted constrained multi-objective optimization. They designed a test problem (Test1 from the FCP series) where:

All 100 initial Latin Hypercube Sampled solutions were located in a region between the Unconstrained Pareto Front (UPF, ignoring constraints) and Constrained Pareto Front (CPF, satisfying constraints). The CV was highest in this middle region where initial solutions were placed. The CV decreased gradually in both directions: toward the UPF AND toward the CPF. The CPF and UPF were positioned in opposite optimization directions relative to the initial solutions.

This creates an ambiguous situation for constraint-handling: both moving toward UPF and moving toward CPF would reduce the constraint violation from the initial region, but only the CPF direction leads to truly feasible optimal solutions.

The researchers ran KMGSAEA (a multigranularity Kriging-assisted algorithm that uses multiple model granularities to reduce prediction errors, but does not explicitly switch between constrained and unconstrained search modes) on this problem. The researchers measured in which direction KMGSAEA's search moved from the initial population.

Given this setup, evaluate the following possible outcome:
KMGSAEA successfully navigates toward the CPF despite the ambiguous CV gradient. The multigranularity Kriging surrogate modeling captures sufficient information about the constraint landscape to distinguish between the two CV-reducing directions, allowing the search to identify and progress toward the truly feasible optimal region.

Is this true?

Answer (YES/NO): NO